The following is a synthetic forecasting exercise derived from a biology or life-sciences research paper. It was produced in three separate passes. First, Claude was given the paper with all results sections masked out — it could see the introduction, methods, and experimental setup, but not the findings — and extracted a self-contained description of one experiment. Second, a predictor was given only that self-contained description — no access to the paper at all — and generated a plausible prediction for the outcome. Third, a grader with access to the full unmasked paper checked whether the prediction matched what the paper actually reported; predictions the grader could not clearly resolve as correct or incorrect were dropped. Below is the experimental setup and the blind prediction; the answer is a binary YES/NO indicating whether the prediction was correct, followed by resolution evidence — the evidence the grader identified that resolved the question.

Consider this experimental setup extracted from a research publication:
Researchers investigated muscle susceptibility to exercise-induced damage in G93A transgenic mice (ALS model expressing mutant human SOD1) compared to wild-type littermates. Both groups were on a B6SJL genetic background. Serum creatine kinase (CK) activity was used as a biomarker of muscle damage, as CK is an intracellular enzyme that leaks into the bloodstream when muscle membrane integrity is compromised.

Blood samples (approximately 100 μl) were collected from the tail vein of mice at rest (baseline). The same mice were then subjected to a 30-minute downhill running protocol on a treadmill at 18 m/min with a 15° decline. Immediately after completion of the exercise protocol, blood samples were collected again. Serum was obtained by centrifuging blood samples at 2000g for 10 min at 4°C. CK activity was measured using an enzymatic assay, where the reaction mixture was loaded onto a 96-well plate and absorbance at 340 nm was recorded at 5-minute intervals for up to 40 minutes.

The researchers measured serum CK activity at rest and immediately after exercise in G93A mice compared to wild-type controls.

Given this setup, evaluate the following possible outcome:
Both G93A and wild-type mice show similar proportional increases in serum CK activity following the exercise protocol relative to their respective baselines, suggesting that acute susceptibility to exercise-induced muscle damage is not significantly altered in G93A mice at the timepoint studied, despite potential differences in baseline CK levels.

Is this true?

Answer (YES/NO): NO